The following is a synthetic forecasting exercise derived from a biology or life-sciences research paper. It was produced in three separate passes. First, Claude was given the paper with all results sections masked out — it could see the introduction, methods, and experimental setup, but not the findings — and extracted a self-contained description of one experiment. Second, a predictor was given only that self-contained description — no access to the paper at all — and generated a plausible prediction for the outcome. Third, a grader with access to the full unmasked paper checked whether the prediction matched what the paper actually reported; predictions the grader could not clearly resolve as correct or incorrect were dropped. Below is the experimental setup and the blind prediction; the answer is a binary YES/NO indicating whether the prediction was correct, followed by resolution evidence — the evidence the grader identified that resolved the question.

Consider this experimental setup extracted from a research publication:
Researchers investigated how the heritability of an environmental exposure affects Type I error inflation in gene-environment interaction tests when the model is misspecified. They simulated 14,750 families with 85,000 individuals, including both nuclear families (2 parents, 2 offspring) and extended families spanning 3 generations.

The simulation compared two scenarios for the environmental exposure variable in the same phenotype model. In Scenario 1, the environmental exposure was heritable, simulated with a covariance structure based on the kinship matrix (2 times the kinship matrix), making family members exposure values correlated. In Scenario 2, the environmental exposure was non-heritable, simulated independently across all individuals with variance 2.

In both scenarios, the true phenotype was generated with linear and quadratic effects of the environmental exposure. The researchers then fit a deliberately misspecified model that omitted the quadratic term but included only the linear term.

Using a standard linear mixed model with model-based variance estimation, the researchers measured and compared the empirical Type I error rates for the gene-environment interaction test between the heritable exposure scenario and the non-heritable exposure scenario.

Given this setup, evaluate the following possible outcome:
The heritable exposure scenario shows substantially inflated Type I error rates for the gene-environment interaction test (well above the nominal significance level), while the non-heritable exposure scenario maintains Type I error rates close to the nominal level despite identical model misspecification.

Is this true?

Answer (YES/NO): NO